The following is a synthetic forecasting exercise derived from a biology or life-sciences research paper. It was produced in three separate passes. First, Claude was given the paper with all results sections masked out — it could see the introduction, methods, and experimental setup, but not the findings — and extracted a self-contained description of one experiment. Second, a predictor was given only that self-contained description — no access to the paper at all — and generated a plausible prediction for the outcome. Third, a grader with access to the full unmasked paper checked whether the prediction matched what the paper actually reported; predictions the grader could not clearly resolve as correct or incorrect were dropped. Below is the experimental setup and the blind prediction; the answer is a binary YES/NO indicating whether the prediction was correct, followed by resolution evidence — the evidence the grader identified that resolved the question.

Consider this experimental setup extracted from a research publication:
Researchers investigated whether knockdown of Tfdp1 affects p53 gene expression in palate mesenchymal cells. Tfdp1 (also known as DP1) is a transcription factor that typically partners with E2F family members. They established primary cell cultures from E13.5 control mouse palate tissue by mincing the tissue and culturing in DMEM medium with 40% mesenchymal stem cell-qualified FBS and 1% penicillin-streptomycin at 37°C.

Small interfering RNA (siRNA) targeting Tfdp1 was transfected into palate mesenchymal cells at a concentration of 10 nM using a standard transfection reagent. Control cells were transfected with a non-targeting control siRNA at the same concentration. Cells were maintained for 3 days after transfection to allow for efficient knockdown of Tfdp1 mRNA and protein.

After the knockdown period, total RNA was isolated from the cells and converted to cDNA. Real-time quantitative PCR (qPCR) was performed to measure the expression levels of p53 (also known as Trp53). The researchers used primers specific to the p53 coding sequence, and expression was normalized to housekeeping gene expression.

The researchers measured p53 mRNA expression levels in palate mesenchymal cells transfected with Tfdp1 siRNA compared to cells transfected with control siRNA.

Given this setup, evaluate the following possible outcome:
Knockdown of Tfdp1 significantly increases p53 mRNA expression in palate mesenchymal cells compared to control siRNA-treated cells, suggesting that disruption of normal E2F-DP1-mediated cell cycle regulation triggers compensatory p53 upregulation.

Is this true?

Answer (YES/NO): NO